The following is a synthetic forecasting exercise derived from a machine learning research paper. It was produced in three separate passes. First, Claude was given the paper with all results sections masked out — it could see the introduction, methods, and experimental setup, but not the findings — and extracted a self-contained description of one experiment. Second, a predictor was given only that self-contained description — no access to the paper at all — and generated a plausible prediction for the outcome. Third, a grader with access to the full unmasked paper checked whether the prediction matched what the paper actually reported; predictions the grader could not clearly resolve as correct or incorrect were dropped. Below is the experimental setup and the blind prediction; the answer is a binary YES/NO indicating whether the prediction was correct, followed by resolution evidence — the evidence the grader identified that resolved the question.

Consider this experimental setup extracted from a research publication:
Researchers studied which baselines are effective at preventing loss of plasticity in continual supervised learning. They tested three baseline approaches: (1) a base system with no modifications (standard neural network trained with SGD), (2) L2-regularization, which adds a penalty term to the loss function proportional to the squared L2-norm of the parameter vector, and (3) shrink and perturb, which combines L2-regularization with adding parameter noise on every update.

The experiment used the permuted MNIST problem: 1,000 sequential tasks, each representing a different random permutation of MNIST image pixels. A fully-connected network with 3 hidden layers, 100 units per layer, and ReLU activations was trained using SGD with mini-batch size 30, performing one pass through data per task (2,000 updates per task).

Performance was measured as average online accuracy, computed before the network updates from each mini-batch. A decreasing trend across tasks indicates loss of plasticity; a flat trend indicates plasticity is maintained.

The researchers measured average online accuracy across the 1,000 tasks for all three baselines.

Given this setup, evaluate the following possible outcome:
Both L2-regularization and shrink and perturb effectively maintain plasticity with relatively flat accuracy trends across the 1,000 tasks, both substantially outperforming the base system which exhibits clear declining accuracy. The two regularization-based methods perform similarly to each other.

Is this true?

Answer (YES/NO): YES